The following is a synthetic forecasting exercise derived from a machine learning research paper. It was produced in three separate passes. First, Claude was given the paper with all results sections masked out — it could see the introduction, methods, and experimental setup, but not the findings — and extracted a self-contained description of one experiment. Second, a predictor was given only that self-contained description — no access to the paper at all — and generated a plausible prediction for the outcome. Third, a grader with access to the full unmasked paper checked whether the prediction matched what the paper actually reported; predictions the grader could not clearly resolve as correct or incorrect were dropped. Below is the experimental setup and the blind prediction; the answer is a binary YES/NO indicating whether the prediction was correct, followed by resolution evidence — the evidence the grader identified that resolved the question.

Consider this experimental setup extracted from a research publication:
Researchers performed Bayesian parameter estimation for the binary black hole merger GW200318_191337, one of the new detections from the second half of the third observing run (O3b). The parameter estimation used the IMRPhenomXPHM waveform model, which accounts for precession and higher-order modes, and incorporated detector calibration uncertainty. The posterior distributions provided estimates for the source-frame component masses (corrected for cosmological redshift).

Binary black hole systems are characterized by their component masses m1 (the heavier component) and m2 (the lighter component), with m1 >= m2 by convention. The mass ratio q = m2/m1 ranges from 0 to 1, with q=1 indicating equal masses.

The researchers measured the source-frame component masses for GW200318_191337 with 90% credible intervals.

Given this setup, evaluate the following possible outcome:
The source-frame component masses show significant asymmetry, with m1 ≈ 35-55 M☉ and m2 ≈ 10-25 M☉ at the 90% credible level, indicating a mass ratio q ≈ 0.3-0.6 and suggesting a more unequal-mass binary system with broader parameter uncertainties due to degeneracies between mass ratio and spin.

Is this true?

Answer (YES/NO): NO